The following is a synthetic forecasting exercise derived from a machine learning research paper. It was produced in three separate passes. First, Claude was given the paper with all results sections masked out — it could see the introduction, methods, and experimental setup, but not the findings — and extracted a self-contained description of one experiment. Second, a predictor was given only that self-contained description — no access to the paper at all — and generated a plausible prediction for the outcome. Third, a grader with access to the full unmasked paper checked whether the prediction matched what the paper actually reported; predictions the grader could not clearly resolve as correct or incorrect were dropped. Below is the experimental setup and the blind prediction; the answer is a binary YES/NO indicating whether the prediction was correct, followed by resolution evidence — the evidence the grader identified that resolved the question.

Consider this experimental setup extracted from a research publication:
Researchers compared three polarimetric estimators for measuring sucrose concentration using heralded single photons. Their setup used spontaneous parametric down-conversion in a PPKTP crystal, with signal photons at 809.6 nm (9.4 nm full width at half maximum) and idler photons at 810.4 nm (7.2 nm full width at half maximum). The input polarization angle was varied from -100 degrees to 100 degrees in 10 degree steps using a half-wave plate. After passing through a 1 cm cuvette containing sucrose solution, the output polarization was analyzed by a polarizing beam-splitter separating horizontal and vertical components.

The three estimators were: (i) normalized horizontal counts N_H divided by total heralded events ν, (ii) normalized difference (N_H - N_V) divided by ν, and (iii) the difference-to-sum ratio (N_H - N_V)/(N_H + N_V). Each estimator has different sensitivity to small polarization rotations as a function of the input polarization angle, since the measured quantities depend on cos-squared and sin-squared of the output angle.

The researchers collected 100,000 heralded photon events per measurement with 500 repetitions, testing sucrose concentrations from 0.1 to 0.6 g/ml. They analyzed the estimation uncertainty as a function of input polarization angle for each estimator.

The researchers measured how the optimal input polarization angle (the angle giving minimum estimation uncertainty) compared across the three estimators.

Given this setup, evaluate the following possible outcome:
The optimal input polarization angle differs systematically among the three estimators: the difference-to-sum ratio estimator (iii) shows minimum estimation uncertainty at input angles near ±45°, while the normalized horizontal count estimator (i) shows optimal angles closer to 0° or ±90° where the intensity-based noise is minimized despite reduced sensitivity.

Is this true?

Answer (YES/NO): NO